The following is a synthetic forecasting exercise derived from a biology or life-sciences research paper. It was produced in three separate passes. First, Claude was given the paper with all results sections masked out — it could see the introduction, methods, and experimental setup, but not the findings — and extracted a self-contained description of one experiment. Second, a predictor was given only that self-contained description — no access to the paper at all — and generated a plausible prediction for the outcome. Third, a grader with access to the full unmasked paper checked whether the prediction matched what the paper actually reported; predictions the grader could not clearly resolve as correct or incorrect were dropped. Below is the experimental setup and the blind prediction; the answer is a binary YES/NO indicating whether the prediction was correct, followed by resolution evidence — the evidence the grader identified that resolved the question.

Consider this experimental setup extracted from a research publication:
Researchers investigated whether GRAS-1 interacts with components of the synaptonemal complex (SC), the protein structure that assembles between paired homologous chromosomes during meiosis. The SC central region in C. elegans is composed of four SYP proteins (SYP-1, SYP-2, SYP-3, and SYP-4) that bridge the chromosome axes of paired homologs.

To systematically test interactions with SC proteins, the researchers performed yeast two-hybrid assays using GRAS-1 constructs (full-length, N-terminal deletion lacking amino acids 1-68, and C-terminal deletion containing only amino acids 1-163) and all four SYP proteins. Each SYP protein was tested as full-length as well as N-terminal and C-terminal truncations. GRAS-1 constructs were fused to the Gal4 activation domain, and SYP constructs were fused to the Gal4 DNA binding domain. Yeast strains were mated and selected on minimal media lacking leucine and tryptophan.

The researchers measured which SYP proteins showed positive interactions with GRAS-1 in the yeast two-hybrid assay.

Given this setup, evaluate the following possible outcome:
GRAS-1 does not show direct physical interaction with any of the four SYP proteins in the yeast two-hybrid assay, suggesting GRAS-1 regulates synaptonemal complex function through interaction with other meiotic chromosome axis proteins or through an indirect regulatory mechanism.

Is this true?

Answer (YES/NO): NO